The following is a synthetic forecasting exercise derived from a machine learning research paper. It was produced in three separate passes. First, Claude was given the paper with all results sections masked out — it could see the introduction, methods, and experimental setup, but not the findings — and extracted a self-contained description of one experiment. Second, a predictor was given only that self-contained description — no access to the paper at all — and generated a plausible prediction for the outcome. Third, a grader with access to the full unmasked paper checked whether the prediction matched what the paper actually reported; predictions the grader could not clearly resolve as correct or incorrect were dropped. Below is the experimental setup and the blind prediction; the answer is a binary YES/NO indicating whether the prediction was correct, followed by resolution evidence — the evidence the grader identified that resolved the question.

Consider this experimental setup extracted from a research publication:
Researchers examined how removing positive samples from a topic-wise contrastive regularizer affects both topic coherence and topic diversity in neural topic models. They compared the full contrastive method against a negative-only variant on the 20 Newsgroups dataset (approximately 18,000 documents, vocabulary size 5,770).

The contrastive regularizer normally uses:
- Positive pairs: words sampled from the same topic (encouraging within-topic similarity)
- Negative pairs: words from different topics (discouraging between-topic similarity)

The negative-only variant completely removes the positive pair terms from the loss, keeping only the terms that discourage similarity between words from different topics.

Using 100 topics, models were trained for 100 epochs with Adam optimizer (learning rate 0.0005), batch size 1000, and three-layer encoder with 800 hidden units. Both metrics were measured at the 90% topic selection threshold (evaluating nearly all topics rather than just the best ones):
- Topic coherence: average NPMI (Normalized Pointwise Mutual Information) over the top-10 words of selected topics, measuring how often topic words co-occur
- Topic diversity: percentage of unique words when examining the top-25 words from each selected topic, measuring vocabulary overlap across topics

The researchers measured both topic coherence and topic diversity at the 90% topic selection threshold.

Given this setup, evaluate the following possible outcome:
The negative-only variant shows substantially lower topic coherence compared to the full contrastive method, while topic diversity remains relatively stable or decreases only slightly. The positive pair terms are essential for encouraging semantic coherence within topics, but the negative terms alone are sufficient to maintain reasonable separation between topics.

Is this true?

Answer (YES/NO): NO